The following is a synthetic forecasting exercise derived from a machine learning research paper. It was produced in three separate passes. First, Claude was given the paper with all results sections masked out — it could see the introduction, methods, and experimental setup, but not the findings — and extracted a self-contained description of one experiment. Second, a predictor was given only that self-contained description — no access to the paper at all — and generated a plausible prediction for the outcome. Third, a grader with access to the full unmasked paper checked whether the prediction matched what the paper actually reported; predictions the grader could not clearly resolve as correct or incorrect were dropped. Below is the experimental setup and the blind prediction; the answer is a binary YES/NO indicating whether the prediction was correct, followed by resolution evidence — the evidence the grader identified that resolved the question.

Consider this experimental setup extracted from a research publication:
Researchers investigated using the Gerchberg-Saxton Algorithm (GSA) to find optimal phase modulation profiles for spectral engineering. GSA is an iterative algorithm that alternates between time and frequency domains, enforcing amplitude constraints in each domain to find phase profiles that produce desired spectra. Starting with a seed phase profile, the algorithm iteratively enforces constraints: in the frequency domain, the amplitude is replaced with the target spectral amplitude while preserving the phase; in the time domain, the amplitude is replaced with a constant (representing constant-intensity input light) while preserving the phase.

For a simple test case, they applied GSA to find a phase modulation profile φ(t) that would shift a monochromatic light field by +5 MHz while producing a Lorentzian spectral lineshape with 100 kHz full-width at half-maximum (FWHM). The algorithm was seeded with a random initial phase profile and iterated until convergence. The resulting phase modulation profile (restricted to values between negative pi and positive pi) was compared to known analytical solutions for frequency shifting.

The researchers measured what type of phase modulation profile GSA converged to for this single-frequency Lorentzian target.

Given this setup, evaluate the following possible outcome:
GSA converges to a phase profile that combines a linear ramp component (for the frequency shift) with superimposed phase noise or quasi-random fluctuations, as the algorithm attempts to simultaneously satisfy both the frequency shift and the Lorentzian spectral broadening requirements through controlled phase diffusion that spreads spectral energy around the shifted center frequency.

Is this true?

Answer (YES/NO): NO